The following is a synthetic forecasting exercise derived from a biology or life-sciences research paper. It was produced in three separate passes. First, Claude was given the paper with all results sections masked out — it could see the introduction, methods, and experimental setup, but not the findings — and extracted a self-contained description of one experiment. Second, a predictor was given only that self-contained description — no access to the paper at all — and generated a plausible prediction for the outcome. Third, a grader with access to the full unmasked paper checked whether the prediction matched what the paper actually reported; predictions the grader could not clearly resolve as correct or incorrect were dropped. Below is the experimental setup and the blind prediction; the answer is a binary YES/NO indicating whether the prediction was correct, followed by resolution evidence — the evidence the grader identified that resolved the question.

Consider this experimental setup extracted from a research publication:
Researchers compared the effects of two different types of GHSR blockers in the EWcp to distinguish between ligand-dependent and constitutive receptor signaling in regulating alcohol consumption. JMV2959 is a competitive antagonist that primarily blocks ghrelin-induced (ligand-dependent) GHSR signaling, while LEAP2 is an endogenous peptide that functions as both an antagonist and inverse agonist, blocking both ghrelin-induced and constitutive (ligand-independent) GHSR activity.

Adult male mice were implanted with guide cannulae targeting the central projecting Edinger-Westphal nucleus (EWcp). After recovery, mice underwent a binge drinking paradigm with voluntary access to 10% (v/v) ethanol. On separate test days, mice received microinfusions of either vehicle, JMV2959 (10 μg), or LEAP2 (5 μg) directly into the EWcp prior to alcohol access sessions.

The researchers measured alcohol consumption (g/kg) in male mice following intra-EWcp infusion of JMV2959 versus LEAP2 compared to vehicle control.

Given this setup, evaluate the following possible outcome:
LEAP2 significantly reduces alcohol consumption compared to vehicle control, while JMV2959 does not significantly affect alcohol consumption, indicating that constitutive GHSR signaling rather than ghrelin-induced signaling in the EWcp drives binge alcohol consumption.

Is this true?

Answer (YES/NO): NO